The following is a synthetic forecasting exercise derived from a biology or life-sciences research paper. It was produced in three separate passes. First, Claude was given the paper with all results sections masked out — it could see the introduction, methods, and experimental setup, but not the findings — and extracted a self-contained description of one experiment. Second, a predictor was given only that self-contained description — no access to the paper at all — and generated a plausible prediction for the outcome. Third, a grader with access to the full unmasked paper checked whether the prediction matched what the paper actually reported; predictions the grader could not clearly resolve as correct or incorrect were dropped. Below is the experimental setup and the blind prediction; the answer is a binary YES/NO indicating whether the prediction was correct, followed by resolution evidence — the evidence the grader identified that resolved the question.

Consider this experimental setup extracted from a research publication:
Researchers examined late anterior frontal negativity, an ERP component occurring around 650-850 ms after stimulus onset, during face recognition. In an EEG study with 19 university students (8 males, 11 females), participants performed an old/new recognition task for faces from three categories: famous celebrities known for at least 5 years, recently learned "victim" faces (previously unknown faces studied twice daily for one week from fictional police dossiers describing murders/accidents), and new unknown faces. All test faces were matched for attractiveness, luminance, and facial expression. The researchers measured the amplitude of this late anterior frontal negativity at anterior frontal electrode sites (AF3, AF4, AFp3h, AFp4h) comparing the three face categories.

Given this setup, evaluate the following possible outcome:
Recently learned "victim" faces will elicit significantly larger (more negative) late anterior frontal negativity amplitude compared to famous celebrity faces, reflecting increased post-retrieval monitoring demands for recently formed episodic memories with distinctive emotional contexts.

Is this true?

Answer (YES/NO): NO